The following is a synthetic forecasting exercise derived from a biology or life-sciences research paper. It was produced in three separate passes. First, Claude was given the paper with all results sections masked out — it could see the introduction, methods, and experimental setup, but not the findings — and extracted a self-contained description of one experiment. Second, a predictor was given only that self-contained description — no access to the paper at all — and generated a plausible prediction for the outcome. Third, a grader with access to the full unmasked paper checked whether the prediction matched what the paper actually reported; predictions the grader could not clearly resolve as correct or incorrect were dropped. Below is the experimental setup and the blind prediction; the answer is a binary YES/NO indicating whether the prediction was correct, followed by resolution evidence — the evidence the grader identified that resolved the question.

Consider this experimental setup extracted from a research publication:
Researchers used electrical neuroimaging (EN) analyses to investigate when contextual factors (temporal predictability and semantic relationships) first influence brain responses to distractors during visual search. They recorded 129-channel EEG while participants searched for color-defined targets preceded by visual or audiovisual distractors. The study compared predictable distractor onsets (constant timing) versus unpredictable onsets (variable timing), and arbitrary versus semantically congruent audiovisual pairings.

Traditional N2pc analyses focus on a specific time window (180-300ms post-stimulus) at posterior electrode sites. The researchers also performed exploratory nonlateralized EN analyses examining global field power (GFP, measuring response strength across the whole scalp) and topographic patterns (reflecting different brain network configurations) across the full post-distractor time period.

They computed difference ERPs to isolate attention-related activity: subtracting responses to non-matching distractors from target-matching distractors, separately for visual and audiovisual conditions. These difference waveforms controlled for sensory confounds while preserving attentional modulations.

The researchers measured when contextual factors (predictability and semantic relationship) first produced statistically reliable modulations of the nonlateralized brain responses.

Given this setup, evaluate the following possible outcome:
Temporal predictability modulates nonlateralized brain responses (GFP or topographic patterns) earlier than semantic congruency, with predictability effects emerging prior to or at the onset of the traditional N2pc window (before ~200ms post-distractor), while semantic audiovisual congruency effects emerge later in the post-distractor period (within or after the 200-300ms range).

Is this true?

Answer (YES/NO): NO